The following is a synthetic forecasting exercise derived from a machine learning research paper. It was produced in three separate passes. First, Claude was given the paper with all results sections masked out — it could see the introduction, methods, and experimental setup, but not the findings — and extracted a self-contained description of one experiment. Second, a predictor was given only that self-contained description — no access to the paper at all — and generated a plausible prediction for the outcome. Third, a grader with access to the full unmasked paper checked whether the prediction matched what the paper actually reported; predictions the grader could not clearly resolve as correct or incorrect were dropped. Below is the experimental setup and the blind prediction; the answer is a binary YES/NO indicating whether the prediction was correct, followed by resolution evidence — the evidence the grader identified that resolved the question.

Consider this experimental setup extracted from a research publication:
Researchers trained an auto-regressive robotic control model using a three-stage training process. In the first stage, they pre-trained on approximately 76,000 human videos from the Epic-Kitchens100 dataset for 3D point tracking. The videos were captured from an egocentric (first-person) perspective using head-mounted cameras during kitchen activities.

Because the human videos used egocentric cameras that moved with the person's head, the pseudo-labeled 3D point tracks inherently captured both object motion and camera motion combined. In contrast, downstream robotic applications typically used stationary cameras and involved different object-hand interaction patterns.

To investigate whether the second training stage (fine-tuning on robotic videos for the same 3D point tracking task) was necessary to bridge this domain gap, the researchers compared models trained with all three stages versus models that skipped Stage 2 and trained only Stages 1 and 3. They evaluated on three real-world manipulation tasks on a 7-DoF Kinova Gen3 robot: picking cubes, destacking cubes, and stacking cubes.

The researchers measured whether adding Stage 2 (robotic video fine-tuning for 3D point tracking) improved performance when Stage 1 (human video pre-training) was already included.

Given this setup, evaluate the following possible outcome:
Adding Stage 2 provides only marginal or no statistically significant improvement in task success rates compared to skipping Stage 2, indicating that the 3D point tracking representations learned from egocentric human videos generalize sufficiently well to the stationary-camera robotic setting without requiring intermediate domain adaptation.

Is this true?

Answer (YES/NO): NO